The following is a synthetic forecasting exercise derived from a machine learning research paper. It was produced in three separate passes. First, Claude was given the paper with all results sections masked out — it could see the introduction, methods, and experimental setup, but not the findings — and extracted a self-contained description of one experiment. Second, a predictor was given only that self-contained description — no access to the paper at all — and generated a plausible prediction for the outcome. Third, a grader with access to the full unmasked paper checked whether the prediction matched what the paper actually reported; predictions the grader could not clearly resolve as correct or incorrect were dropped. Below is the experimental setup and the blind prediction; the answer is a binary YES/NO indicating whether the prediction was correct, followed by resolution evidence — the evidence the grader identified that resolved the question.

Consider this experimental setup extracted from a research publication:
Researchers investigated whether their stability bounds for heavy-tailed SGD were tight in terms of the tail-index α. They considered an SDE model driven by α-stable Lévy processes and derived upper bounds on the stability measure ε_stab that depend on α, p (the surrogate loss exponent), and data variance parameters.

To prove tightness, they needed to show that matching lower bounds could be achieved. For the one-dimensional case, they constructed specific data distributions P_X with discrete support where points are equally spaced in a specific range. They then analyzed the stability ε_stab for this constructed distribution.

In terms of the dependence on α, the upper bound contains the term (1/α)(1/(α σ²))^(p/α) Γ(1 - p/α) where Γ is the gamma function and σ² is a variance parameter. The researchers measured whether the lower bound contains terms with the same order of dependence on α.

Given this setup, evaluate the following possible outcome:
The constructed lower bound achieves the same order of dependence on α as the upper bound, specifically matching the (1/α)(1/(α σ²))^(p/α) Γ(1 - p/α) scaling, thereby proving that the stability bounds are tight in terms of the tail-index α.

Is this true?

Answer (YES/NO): YES